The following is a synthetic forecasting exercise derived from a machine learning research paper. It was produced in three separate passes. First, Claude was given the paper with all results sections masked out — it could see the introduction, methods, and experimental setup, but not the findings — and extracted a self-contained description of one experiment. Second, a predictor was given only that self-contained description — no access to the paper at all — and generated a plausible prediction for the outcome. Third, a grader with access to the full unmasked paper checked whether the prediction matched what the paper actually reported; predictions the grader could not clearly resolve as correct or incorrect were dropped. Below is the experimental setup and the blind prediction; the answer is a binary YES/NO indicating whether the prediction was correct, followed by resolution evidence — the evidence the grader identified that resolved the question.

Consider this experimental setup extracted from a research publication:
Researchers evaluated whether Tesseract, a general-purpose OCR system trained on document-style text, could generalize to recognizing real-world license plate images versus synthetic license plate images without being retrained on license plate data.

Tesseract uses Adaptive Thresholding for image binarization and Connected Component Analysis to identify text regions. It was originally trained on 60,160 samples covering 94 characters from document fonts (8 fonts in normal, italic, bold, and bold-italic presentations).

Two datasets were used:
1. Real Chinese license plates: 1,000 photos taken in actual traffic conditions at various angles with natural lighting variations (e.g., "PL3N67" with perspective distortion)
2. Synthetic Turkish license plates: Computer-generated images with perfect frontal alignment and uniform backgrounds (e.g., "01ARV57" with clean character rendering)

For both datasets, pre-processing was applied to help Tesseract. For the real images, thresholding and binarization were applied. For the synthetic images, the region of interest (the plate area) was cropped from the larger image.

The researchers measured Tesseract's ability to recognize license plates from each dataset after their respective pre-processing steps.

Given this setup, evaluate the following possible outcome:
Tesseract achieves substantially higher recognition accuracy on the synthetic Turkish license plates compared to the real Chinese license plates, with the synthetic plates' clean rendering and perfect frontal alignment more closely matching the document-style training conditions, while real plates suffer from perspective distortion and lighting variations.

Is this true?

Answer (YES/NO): YES